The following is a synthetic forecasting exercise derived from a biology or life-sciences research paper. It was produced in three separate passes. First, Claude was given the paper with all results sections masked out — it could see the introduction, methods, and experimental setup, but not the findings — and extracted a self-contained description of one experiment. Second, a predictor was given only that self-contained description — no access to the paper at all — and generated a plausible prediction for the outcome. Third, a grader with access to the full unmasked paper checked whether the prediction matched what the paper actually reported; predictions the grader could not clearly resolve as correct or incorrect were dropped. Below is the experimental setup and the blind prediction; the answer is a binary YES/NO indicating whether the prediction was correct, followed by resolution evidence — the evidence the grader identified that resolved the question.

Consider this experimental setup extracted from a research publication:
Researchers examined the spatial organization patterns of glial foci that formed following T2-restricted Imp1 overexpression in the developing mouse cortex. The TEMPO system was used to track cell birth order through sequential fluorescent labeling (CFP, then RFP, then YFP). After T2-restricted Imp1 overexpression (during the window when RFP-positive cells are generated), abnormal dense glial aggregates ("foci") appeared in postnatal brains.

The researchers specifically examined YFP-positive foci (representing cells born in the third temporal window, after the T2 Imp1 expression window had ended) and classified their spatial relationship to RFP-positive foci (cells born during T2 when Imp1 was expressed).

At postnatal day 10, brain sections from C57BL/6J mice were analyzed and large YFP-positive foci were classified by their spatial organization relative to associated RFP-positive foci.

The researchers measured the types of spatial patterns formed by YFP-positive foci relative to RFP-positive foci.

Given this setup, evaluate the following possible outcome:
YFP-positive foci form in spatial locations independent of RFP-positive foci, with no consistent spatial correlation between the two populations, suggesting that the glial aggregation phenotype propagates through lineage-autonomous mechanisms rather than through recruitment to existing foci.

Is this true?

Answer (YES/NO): NO